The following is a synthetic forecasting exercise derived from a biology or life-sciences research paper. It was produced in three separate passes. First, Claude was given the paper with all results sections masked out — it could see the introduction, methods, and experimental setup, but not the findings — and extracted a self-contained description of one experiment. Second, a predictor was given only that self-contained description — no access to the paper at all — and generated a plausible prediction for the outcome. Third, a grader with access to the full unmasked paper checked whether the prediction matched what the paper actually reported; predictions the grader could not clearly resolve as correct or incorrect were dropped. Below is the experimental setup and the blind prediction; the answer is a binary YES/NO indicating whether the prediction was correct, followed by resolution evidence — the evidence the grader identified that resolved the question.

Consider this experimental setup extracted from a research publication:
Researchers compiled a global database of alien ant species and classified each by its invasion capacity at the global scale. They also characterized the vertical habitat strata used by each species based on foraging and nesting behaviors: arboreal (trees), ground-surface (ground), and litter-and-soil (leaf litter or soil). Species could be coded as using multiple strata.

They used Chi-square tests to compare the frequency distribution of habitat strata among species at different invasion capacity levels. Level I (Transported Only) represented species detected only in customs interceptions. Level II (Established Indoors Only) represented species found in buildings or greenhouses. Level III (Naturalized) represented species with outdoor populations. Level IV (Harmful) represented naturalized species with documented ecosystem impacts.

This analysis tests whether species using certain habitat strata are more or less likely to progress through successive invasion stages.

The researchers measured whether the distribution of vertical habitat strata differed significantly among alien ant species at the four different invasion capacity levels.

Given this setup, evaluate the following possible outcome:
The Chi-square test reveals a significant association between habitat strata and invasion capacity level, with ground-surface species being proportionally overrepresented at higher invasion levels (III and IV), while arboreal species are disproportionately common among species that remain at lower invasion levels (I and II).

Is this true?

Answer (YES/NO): NO